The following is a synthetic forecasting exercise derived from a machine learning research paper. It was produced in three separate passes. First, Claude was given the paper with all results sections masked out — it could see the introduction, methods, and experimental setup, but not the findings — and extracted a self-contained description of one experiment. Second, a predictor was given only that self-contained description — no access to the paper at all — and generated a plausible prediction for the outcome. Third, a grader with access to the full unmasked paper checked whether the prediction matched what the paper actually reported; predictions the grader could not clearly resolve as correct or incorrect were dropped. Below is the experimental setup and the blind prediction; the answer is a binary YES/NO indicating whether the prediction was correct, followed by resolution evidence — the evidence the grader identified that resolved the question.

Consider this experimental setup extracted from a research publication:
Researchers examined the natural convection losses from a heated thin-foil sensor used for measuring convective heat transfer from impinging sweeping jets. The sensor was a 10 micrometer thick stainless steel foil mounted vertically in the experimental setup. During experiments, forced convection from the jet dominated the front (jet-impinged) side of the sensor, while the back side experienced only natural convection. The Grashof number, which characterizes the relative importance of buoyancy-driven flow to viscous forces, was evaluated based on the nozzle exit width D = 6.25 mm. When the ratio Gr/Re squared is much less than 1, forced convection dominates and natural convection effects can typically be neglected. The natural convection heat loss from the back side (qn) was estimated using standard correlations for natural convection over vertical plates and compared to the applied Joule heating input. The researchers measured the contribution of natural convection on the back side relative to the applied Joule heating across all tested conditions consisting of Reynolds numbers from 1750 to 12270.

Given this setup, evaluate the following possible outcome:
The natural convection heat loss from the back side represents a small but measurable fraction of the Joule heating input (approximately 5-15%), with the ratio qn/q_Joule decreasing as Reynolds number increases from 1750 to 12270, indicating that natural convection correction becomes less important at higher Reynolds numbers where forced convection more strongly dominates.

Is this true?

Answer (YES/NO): NO